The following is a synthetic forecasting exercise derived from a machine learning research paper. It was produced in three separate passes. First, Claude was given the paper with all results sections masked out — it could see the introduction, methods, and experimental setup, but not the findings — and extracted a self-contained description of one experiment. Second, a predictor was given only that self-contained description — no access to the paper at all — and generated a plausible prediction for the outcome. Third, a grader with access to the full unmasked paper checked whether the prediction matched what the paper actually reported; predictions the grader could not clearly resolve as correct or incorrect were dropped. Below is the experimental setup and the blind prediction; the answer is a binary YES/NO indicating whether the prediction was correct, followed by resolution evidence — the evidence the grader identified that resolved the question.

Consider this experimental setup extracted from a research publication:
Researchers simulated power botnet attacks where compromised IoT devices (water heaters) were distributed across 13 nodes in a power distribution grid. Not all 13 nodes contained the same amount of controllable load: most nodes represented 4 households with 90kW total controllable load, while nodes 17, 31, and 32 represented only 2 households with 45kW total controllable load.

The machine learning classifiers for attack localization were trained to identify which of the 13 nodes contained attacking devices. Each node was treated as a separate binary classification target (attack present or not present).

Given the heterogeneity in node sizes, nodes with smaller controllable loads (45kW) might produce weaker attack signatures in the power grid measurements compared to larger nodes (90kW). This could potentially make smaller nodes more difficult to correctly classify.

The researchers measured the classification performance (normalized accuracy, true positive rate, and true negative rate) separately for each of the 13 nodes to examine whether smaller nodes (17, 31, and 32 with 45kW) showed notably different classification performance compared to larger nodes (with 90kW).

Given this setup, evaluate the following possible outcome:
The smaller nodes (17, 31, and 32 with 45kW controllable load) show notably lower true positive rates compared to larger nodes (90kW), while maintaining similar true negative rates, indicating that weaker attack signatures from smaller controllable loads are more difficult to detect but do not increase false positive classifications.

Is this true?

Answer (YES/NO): NO